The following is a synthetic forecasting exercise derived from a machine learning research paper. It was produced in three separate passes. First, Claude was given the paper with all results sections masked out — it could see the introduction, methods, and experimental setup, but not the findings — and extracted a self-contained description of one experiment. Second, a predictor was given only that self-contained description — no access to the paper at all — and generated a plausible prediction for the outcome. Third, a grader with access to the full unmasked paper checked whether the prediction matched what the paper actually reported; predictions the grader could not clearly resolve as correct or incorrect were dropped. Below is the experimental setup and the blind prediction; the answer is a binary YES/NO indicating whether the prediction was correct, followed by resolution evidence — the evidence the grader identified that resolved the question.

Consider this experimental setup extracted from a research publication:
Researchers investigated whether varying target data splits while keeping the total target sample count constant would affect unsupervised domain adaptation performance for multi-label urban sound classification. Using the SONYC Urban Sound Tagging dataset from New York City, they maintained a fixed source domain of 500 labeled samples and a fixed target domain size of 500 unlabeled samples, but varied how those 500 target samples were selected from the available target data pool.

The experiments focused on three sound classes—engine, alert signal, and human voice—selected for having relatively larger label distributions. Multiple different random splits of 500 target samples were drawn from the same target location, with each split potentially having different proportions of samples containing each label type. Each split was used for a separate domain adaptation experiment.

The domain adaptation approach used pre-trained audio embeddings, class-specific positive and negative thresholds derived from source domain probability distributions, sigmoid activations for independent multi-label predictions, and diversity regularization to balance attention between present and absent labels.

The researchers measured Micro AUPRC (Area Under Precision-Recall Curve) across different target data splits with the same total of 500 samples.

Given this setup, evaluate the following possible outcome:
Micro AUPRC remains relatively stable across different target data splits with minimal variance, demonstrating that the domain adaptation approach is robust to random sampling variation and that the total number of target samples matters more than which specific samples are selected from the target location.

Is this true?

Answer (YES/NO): NO